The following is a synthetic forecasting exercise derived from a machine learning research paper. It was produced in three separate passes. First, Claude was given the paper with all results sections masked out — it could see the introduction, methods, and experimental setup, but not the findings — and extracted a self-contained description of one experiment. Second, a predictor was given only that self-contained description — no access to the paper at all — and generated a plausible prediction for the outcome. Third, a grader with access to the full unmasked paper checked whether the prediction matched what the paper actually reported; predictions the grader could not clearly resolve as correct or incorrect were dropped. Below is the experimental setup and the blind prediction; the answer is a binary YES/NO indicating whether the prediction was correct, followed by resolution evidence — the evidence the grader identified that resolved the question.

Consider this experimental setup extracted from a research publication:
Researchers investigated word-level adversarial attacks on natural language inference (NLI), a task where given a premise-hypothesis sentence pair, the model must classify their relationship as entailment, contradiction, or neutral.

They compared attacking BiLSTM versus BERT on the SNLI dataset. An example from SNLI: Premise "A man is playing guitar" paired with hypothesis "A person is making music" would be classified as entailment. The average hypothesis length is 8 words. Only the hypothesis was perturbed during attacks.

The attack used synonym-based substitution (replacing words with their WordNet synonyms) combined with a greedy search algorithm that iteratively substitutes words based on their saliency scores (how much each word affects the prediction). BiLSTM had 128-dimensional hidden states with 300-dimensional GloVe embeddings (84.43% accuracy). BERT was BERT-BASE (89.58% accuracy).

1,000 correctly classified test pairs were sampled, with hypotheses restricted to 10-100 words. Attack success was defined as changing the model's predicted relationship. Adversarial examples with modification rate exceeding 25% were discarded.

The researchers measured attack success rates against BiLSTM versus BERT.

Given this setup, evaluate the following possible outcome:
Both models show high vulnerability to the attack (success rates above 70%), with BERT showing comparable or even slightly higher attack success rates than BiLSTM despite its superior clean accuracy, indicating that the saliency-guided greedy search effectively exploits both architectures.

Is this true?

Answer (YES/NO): NO